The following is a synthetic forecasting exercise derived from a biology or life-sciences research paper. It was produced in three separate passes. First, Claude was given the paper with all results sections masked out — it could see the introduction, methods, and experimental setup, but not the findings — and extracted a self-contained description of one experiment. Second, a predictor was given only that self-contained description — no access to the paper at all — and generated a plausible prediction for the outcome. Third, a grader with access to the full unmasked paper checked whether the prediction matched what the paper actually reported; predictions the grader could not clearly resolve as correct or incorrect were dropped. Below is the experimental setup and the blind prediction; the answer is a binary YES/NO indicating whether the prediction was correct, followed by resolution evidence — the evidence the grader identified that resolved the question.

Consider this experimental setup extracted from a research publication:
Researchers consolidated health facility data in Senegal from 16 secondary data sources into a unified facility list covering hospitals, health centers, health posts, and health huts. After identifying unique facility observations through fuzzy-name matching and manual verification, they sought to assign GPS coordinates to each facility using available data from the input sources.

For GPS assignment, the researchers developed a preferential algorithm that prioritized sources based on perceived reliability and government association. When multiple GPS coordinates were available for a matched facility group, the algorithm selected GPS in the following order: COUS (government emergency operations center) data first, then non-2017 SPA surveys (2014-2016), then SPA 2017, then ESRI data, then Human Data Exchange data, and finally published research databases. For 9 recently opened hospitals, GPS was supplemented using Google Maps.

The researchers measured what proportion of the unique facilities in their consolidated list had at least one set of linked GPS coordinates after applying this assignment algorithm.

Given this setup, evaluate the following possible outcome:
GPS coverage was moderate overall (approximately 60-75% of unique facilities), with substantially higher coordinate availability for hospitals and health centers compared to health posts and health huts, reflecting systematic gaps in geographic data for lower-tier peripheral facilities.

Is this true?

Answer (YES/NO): NO